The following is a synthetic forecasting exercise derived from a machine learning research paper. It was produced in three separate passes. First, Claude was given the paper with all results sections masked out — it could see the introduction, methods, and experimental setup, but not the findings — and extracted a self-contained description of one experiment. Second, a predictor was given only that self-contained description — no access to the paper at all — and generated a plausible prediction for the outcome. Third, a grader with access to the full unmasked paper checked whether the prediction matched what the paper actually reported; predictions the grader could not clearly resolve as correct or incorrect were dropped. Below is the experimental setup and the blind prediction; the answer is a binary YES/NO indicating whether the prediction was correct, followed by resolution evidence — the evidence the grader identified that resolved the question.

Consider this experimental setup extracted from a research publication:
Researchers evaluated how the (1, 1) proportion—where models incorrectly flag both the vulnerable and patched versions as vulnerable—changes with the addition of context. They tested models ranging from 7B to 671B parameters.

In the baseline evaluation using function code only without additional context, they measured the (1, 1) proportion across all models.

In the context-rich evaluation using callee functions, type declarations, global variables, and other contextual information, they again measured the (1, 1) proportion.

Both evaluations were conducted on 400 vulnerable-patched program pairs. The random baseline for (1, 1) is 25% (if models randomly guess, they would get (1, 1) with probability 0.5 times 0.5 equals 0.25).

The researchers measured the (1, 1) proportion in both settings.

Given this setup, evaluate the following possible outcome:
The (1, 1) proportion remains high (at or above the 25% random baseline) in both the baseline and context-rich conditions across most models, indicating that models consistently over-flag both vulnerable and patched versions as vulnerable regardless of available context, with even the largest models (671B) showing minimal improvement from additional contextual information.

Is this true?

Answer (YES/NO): NO